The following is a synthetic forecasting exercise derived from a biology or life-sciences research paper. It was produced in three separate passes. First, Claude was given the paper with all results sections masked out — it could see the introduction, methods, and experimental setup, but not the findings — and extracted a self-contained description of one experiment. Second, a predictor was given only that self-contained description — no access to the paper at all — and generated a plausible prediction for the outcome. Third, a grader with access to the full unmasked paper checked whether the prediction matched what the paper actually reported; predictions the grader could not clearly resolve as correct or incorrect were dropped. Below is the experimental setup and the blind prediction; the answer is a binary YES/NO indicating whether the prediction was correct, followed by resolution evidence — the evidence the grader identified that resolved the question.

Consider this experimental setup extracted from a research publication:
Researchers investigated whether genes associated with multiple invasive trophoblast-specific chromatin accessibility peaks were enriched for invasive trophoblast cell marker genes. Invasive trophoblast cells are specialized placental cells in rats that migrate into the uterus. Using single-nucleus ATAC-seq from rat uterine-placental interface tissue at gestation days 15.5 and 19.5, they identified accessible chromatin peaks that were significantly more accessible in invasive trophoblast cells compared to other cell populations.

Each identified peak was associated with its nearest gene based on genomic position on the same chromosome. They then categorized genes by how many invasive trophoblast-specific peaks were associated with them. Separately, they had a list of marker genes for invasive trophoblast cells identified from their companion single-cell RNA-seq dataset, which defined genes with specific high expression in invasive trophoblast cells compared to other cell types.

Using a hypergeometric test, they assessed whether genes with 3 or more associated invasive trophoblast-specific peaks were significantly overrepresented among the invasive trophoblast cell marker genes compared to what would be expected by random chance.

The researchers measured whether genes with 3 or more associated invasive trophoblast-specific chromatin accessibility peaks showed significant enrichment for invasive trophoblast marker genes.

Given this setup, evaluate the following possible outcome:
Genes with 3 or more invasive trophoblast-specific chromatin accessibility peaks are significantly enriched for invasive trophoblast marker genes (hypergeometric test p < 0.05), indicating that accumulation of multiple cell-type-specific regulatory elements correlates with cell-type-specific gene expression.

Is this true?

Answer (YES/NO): YES